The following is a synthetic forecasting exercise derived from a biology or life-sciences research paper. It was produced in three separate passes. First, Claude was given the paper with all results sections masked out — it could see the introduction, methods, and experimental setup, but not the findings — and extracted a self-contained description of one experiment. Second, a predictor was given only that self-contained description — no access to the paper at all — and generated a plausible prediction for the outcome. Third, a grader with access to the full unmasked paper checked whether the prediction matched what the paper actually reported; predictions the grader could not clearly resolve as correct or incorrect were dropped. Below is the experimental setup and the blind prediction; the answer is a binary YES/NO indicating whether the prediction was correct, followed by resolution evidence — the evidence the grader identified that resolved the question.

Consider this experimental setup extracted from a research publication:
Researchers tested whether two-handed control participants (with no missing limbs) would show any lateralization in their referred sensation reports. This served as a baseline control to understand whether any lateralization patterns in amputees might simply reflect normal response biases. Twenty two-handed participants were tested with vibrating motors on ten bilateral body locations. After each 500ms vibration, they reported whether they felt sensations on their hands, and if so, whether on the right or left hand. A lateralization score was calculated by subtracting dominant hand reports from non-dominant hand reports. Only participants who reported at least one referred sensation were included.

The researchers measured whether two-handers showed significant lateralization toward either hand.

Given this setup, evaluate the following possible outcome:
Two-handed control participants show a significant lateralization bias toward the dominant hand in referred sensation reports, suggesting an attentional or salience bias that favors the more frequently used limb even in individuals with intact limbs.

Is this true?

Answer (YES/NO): NO